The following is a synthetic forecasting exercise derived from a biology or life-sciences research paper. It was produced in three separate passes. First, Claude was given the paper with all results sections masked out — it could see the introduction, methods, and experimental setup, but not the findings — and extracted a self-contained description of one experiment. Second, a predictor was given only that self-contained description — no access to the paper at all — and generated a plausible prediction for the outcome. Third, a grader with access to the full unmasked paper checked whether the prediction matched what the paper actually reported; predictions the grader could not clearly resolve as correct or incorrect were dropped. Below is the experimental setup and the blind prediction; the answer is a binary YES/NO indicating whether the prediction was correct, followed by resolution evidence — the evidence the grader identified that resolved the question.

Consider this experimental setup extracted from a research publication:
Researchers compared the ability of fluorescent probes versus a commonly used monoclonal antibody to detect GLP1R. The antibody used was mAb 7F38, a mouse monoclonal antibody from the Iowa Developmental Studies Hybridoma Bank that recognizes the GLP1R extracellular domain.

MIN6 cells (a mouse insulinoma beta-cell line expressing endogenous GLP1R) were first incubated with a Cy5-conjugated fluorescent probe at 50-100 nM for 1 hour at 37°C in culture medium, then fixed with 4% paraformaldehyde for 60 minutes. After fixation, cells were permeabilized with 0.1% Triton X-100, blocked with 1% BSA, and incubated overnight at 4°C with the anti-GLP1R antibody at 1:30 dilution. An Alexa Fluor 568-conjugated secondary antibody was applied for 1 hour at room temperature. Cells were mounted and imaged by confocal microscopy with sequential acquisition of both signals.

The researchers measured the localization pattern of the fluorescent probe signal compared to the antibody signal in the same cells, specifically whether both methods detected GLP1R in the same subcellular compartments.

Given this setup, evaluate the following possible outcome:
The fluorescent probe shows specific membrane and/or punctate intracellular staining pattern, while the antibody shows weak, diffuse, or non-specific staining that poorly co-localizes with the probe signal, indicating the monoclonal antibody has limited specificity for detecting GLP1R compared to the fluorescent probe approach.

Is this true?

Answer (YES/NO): NO